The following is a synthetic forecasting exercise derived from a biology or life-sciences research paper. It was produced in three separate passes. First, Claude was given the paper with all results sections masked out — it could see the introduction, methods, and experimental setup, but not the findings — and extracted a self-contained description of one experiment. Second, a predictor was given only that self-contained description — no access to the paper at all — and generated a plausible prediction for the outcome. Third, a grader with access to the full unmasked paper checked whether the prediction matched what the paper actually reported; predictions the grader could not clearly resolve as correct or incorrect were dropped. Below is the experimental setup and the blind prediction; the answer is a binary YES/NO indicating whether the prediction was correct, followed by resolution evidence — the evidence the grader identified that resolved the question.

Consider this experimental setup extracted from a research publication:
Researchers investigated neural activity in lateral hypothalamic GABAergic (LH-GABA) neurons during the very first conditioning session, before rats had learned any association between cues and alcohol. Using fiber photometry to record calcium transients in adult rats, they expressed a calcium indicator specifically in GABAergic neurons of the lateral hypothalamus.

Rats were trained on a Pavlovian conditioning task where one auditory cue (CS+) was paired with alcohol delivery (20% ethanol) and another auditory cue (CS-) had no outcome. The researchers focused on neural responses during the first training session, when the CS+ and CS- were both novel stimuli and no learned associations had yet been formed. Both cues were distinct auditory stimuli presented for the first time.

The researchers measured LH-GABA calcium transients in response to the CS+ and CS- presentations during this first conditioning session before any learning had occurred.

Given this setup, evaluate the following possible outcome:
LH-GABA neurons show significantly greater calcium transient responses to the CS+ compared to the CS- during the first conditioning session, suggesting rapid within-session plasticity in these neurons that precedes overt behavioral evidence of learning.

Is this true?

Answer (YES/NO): NO